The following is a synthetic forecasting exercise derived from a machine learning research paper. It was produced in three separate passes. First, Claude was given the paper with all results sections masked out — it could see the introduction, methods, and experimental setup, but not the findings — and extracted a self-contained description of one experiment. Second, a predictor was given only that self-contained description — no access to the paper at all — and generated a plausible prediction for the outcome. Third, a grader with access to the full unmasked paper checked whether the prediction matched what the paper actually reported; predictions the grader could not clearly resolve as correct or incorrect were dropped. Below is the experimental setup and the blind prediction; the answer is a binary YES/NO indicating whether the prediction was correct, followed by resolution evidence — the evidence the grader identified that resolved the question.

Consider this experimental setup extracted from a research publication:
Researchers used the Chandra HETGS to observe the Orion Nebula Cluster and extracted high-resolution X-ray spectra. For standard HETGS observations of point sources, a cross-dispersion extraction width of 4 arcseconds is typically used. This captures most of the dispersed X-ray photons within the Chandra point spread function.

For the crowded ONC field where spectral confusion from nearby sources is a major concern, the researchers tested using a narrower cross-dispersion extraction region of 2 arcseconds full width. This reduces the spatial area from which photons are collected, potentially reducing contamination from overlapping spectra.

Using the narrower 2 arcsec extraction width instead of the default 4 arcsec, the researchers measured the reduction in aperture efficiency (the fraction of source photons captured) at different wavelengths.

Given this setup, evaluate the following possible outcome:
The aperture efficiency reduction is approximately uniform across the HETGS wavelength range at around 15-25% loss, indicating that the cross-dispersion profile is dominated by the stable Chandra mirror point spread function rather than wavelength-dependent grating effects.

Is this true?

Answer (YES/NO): NO